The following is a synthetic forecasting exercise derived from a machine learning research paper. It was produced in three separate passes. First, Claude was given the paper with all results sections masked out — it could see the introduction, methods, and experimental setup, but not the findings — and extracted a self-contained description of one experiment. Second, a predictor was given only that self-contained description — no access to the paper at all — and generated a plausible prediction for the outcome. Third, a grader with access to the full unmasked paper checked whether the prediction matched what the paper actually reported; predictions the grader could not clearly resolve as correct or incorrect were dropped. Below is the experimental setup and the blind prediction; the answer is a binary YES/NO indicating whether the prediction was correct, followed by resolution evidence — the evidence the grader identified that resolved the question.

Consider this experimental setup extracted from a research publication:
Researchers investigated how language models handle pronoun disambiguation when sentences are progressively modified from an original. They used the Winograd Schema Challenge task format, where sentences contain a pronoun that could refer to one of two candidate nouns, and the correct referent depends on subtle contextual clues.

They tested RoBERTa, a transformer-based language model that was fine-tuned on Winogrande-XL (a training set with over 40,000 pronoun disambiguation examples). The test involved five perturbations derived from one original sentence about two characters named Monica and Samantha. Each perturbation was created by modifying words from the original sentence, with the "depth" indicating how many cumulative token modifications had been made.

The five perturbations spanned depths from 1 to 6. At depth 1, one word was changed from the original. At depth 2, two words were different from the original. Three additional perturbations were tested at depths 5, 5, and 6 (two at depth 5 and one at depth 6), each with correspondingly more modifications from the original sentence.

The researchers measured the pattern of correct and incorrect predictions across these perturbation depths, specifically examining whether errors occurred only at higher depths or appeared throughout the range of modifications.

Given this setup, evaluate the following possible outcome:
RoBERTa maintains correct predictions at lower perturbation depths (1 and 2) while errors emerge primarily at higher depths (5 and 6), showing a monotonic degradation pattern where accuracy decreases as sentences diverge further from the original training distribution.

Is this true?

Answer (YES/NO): YES